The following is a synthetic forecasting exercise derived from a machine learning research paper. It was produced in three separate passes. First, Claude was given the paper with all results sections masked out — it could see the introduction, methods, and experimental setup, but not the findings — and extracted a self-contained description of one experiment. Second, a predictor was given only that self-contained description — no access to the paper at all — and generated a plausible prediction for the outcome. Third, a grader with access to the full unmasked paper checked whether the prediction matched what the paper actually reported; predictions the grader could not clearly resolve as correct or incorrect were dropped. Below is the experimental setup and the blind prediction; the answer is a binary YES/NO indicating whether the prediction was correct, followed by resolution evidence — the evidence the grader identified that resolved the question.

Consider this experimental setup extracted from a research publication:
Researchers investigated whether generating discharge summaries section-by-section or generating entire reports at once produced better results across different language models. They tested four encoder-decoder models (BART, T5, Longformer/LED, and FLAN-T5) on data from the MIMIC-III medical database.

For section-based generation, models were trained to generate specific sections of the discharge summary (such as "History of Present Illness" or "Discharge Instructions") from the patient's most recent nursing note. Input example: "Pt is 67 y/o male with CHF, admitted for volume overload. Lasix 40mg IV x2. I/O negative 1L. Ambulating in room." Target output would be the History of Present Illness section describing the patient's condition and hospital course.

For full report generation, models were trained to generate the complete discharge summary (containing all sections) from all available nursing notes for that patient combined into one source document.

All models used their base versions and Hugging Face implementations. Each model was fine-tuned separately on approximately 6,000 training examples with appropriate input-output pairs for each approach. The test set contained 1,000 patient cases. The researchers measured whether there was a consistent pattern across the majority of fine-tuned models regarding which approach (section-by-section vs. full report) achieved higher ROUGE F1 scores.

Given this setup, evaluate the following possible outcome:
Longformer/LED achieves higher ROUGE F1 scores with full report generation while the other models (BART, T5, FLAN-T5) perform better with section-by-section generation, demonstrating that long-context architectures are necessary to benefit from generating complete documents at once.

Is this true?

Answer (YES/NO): NO